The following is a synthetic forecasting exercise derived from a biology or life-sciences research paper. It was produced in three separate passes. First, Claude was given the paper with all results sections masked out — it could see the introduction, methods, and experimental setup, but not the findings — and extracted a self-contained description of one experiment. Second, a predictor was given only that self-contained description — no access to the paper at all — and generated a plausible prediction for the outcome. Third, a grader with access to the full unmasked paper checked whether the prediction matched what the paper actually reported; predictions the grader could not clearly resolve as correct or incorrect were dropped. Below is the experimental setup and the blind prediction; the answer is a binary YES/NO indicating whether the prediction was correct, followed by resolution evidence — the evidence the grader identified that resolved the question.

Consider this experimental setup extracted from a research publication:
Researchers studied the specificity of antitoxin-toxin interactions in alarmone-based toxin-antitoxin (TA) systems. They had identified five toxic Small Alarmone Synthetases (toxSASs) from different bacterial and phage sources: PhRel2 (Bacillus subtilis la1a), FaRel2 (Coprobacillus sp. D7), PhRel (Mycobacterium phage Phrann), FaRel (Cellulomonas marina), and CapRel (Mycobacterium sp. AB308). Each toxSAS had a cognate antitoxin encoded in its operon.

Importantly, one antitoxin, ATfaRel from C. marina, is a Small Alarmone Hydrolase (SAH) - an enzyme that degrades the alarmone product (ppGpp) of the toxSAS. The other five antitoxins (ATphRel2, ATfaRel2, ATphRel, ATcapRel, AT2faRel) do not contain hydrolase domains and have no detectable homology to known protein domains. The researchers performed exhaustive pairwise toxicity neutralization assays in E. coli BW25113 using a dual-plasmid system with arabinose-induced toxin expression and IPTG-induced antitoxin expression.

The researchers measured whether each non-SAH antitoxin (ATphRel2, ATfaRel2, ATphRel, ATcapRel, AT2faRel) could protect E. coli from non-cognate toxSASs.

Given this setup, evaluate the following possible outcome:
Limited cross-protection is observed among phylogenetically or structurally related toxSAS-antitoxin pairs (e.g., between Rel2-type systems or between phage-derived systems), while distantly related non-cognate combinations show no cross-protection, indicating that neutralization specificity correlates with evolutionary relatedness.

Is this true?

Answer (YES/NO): NO